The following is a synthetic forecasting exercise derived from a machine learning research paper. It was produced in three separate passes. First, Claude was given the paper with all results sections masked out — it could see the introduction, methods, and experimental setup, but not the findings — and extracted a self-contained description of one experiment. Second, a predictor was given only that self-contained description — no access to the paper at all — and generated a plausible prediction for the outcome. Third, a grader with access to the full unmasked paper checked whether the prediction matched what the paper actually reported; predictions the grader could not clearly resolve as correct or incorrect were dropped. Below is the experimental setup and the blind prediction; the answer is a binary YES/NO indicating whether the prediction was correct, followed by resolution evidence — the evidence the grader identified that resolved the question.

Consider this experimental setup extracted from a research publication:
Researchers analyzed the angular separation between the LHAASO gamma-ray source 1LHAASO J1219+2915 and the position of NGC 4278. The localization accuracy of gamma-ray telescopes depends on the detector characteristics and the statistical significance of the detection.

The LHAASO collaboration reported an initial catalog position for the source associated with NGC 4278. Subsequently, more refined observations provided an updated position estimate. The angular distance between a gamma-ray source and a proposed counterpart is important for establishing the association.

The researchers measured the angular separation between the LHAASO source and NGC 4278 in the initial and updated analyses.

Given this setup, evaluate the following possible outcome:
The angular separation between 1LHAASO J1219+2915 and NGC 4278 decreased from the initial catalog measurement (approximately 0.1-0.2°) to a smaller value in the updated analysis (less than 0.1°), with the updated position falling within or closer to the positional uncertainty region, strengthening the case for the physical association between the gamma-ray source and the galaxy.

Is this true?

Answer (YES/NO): NO